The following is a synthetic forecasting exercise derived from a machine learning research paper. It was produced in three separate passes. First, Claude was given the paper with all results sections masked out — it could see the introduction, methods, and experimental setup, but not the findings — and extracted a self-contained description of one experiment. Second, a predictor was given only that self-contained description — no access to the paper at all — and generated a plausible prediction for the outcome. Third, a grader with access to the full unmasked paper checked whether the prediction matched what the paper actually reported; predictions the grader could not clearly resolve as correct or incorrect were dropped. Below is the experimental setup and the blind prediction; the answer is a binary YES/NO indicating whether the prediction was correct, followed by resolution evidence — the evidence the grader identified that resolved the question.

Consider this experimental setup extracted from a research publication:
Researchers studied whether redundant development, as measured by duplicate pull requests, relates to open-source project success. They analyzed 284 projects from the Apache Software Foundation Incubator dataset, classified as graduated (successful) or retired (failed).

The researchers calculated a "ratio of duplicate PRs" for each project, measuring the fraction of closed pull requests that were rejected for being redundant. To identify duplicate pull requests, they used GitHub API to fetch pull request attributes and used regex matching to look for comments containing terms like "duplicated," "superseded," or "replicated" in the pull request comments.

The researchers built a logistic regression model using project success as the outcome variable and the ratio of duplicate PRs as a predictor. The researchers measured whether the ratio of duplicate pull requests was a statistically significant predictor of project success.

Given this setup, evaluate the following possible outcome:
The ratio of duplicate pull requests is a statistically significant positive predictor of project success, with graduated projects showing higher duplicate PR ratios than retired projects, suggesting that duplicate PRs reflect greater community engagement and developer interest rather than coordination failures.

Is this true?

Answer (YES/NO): NO